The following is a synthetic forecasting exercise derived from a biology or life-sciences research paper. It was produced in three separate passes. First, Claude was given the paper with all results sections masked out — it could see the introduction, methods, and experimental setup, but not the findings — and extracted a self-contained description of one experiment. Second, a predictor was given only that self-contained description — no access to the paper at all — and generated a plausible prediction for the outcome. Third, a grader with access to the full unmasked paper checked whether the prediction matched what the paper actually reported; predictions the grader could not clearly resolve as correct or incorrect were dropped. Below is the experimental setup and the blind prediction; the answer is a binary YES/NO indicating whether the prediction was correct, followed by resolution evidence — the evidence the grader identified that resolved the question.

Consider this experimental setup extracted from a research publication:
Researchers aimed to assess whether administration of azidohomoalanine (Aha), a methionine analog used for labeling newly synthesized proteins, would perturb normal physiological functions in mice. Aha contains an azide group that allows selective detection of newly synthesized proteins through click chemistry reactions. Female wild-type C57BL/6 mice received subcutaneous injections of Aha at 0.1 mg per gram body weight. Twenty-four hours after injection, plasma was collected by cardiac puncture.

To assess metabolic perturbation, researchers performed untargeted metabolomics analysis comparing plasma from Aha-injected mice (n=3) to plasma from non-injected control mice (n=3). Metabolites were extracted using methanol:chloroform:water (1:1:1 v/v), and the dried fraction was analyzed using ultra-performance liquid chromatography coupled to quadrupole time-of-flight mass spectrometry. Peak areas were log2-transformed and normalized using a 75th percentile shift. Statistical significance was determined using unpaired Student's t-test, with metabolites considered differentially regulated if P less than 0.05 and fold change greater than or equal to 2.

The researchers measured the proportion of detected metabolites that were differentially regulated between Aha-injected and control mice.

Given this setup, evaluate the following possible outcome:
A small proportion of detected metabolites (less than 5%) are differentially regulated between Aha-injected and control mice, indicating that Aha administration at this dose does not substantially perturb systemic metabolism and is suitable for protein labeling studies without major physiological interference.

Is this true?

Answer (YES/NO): YES